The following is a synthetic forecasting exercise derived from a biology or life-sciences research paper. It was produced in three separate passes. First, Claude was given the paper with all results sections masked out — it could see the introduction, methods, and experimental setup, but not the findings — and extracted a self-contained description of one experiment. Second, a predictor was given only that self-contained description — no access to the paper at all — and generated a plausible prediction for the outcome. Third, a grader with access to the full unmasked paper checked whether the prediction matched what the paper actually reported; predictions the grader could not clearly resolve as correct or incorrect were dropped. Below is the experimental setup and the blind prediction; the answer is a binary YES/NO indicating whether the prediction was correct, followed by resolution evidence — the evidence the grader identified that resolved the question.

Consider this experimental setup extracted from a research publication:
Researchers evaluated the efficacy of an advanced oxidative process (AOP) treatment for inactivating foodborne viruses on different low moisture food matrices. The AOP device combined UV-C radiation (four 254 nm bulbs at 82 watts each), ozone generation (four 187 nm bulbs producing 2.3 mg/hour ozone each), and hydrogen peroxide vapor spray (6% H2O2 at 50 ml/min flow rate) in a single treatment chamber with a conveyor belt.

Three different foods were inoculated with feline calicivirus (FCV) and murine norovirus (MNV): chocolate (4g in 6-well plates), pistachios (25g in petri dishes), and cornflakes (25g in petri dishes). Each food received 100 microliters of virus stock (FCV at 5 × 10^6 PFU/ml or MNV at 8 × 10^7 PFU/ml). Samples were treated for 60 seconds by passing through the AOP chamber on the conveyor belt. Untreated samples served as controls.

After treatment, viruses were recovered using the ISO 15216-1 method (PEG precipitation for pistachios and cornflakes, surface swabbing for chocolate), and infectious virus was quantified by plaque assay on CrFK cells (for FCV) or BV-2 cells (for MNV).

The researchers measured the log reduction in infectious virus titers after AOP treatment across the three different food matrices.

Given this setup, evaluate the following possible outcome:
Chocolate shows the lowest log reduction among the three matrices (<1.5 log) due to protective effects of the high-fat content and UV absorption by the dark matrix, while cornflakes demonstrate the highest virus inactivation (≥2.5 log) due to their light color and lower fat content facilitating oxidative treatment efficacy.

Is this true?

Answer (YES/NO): NO